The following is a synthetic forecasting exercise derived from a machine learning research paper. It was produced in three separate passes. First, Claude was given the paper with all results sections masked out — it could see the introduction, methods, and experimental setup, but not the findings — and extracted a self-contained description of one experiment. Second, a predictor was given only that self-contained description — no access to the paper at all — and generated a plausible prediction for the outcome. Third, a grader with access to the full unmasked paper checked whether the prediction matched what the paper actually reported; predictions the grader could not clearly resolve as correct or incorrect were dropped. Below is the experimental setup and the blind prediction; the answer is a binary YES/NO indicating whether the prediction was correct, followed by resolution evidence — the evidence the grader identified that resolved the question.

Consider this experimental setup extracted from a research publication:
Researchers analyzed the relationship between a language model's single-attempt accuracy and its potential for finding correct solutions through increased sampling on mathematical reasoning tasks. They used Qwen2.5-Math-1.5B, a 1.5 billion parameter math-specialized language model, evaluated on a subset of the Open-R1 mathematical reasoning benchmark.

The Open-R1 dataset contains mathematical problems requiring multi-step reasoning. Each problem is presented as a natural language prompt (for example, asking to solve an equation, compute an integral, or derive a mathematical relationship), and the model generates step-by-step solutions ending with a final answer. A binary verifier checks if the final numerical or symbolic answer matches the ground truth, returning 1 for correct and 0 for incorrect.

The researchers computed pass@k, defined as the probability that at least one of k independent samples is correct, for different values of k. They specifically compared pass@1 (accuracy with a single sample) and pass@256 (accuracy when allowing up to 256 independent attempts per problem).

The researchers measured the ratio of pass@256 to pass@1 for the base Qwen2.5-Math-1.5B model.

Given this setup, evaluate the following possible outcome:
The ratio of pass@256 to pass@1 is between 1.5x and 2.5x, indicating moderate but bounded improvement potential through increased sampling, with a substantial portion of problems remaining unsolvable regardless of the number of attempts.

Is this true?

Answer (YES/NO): NO